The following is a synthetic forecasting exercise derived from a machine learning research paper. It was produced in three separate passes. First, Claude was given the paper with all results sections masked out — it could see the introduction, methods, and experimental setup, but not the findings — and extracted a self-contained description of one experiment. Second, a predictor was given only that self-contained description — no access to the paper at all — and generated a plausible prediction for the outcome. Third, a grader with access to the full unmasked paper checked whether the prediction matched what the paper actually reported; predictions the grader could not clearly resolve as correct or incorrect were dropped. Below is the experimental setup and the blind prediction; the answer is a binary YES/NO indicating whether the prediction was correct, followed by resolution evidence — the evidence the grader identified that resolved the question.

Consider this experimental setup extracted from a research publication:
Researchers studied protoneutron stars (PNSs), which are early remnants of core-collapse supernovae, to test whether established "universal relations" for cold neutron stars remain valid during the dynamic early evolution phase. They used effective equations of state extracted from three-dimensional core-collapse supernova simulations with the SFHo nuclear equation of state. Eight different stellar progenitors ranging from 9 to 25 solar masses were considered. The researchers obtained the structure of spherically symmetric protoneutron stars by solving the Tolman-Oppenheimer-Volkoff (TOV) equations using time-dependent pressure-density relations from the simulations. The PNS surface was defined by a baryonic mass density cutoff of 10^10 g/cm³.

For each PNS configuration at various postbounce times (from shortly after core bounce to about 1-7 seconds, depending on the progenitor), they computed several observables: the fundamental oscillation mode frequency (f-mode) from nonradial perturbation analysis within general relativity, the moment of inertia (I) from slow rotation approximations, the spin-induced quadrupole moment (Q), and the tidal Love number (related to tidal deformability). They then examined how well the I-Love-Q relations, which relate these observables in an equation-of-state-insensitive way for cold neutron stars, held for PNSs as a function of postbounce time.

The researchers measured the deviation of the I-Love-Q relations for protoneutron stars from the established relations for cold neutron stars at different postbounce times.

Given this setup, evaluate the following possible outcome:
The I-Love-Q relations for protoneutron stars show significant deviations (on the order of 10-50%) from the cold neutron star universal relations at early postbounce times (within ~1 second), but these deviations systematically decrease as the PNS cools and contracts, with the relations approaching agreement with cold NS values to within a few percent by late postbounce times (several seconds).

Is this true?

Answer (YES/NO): NO